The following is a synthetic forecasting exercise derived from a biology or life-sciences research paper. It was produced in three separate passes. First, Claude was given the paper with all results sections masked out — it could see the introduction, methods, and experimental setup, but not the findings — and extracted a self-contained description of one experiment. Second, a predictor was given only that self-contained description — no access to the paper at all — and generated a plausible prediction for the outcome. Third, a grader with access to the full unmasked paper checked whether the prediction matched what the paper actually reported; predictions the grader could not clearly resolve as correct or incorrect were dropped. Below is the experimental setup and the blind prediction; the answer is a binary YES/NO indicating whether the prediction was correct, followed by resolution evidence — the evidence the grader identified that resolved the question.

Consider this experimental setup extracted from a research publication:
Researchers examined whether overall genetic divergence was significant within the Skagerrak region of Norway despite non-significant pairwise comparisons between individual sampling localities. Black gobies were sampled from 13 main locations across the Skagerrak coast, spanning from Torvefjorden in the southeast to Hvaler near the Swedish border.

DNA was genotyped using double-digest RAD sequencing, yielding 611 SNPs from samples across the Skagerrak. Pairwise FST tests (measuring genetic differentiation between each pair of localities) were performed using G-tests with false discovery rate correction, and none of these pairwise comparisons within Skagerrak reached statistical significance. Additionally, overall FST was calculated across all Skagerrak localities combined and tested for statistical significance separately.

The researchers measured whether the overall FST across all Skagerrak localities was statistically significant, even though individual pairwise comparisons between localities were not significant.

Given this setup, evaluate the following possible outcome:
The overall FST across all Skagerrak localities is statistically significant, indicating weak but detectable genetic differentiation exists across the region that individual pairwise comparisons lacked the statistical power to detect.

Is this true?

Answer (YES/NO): YES